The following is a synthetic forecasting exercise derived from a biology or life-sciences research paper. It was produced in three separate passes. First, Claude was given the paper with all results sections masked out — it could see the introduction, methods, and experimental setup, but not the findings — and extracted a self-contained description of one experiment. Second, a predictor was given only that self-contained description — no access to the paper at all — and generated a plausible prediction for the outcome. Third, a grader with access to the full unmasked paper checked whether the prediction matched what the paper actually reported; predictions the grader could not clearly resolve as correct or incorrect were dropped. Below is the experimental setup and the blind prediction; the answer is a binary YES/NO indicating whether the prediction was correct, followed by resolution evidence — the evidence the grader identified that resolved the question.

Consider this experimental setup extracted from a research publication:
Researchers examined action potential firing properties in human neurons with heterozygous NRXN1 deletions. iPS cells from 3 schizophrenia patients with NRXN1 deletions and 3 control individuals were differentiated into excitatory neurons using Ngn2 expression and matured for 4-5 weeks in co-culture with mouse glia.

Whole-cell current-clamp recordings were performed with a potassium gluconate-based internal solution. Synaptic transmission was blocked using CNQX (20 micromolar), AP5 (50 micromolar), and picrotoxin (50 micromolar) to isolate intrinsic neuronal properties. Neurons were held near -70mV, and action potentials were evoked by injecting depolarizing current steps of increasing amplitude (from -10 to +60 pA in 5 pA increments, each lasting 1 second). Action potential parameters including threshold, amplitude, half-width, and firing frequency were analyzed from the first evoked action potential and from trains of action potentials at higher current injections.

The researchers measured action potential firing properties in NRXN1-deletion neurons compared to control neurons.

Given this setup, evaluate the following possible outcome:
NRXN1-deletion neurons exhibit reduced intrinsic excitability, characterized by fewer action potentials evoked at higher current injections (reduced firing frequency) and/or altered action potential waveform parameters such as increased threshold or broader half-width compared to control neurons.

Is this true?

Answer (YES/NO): NO